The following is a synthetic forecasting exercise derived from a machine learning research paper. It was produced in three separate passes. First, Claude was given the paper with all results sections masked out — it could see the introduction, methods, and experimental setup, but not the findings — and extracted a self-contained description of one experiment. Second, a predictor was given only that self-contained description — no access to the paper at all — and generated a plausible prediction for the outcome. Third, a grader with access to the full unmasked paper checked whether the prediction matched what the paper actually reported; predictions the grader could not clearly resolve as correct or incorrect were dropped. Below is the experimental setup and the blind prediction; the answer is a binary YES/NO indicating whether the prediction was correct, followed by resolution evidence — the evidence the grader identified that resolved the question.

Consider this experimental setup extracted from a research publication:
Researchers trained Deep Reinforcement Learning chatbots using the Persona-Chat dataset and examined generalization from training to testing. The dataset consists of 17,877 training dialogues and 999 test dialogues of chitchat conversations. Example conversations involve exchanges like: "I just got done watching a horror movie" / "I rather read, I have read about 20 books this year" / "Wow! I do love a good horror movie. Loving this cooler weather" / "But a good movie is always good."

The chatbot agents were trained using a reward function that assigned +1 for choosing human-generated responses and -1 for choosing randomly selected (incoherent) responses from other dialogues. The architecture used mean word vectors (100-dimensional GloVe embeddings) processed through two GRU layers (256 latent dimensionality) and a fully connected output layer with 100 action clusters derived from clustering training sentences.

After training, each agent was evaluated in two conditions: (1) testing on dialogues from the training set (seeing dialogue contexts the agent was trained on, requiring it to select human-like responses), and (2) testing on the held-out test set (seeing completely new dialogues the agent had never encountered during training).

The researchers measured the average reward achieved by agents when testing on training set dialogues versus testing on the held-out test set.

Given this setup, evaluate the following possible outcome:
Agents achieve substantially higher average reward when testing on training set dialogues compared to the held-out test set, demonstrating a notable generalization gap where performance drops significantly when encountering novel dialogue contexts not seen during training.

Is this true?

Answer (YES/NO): YES